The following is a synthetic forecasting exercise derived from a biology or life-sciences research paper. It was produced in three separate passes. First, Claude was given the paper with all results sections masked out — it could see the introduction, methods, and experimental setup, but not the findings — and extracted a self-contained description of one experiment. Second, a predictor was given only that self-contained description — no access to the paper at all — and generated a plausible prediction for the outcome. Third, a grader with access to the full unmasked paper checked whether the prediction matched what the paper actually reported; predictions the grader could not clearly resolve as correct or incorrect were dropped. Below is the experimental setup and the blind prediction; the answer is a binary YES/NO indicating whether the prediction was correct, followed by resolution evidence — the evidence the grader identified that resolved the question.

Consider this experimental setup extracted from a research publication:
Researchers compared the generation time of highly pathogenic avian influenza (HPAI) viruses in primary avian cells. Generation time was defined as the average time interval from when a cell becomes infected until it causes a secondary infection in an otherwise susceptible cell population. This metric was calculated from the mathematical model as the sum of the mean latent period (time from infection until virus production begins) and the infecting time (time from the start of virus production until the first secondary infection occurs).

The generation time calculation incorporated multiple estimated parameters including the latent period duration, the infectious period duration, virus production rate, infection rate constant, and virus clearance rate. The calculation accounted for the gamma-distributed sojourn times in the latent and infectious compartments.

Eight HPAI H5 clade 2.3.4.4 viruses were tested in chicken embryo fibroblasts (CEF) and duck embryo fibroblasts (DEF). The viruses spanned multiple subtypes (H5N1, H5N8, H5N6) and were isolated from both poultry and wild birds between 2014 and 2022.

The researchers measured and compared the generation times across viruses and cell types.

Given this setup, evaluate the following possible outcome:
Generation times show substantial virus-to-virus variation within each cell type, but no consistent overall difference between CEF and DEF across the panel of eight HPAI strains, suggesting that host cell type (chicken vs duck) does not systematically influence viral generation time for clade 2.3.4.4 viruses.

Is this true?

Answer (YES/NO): NO